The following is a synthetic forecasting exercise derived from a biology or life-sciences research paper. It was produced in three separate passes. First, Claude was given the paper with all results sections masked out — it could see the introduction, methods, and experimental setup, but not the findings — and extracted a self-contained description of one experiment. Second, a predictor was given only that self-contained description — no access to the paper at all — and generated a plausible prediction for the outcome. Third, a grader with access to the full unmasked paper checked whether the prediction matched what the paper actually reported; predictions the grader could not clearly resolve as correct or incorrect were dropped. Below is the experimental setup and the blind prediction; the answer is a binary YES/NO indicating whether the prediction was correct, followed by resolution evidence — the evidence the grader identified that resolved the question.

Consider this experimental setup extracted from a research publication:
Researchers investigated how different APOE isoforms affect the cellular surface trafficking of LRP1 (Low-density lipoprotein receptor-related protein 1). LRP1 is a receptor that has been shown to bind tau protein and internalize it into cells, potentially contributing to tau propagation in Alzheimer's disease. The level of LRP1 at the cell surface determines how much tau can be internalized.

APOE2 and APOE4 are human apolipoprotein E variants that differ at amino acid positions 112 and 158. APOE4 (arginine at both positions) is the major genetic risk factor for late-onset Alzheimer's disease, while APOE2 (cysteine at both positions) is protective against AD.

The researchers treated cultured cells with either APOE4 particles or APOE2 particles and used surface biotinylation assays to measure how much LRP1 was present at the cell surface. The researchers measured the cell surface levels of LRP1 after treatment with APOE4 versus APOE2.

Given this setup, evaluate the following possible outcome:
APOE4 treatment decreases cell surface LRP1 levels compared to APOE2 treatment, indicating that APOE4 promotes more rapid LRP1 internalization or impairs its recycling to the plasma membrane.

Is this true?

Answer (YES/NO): NO